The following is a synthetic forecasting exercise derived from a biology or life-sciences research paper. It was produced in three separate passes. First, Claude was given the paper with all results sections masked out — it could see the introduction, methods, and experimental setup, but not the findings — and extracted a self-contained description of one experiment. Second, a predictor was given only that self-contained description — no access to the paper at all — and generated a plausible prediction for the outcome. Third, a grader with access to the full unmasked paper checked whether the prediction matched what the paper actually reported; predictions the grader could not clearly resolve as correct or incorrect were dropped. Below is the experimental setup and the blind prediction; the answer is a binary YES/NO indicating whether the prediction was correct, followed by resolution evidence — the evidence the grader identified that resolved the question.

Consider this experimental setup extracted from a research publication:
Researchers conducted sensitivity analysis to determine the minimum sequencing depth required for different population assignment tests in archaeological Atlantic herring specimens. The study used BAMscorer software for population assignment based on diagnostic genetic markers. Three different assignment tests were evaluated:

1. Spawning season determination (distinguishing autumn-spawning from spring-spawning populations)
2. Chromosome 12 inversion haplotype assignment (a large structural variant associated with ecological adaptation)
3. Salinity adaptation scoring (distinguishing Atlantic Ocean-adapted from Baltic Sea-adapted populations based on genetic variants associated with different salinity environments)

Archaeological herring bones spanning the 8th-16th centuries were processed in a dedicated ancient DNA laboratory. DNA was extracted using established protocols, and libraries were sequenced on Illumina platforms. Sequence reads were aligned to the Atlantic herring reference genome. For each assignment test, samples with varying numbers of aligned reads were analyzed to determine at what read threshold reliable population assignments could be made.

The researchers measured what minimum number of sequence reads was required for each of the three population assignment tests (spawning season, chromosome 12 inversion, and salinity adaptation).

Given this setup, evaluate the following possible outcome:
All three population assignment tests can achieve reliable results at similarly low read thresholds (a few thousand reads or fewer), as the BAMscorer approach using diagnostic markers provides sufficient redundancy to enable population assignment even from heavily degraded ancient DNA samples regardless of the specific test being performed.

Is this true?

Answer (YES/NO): NO